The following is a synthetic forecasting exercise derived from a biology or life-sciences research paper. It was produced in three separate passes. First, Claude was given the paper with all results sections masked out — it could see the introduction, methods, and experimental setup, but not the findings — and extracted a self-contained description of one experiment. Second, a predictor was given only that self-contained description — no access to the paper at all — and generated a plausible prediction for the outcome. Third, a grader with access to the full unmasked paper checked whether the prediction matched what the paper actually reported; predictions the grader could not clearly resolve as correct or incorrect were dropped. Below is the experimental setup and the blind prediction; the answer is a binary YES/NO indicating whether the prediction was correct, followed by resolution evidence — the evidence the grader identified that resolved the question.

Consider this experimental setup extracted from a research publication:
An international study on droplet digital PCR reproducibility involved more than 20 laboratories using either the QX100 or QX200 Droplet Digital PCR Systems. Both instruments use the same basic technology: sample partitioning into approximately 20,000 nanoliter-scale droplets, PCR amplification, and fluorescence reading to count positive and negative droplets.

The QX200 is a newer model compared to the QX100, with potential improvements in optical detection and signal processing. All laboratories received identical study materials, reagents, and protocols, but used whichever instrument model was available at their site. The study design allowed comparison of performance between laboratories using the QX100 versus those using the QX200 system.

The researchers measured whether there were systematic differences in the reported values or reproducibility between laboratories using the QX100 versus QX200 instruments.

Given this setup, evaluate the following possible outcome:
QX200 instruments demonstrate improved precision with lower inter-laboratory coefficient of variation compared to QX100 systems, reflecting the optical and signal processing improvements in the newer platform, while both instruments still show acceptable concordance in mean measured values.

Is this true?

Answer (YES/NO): NO